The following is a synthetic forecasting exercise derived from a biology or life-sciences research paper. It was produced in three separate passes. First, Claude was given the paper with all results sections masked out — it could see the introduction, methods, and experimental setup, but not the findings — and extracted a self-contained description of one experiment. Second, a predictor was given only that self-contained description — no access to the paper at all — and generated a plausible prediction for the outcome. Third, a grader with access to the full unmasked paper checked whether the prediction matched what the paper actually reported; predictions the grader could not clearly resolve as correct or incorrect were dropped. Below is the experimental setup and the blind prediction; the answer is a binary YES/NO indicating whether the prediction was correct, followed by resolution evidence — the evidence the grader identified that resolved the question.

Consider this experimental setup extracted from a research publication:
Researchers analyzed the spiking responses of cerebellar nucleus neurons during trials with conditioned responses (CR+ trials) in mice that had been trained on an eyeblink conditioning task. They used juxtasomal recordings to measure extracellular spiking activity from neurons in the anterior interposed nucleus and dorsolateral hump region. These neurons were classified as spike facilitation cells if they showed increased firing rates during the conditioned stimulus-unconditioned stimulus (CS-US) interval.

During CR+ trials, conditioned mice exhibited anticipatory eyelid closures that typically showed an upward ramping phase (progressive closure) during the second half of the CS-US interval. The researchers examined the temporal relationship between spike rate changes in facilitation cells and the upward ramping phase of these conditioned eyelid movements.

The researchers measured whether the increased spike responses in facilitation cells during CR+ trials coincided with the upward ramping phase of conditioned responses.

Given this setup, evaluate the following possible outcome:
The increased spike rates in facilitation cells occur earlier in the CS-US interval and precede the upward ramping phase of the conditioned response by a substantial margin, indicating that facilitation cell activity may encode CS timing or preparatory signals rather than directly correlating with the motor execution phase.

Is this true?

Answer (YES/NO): NO